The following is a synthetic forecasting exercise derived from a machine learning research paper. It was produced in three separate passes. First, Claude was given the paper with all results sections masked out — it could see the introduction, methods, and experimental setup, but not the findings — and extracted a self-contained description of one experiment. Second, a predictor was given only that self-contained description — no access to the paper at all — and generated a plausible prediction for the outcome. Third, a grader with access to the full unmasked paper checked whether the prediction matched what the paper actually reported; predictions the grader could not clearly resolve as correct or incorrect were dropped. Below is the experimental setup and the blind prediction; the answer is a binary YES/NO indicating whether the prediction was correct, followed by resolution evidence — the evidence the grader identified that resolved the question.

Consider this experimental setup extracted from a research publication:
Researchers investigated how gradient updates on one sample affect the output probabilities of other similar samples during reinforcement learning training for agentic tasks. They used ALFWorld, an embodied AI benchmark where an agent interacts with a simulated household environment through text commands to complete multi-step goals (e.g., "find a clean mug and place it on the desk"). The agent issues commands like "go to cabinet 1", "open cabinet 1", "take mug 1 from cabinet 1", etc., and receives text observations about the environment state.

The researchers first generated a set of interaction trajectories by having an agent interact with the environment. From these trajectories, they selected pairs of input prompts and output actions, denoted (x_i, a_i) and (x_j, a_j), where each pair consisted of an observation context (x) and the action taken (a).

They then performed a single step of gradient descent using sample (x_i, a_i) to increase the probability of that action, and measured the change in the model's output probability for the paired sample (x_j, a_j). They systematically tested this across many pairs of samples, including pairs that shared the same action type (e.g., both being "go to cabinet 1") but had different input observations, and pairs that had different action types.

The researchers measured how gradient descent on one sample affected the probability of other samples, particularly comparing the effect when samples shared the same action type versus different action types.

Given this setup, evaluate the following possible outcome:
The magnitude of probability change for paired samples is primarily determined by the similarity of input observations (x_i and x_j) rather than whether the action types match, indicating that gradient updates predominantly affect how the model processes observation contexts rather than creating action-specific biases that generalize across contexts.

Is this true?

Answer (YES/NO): NO